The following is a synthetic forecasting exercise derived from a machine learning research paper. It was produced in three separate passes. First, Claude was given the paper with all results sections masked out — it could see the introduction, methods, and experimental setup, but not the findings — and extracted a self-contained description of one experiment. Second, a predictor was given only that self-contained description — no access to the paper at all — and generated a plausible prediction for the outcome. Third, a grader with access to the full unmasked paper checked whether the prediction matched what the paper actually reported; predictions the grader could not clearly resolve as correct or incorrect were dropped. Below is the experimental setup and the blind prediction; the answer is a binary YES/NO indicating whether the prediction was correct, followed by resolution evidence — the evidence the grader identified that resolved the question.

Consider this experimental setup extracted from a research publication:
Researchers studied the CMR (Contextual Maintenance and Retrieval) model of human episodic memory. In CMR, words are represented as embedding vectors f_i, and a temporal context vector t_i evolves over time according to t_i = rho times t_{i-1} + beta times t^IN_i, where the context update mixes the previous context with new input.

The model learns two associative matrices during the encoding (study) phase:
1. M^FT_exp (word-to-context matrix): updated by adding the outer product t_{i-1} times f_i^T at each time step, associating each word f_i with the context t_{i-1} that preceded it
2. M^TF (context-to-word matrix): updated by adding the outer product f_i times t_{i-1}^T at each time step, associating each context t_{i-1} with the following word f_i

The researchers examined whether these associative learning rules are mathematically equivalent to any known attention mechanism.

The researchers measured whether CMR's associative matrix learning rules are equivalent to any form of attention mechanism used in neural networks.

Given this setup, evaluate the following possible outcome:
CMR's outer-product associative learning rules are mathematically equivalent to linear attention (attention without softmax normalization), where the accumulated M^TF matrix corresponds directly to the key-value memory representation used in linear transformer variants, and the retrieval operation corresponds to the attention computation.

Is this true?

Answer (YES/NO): YES